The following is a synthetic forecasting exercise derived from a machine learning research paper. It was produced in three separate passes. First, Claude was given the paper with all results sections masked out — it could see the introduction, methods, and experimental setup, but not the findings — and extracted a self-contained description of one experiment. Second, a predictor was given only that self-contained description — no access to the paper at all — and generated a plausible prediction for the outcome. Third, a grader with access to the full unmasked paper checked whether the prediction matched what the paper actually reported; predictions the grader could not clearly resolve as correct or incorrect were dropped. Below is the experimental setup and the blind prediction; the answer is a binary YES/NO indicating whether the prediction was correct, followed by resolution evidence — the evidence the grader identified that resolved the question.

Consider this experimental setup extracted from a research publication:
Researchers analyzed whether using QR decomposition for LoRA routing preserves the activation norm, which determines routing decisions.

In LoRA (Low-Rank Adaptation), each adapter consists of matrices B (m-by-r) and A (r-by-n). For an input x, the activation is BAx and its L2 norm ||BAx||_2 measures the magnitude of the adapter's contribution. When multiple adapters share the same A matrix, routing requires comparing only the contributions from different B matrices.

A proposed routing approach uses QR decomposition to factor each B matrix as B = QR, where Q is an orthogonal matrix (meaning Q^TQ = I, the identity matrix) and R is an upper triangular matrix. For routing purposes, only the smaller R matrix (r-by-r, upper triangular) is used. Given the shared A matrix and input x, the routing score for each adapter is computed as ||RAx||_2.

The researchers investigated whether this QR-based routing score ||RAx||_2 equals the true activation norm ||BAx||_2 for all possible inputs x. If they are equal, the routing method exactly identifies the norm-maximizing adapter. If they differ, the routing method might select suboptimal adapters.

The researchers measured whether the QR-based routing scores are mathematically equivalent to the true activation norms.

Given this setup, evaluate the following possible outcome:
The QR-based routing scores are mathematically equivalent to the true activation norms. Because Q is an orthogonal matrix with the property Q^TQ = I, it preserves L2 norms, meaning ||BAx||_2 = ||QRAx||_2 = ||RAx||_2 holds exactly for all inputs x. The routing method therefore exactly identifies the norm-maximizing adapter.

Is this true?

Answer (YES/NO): YES